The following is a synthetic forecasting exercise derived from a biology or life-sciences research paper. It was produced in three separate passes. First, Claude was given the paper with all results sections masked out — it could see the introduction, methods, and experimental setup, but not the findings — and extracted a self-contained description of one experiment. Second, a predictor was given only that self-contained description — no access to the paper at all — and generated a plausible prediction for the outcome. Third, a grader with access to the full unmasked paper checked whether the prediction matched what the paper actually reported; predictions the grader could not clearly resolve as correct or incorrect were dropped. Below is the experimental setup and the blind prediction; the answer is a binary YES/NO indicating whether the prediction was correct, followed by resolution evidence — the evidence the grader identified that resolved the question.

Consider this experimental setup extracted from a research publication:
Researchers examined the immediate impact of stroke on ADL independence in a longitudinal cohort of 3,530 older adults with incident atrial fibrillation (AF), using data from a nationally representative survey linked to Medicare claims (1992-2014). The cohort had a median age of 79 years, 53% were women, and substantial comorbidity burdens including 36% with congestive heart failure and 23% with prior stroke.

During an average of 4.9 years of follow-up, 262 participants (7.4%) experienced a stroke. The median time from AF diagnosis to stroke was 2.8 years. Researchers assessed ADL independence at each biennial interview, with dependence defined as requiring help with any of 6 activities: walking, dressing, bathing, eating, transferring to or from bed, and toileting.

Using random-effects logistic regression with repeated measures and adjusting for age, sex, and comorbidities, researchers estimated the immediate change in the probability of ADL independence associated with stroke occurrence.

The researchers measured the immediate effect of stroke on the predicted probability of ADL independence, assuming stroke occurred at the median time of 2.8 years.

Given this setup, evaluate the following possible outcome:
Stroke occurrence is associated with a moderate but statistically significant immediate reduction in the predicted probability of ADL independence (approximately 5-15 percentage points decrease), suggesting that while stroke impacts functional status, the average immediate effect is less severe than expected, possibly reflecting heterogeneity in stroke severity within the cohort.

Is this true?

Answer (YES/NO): NO